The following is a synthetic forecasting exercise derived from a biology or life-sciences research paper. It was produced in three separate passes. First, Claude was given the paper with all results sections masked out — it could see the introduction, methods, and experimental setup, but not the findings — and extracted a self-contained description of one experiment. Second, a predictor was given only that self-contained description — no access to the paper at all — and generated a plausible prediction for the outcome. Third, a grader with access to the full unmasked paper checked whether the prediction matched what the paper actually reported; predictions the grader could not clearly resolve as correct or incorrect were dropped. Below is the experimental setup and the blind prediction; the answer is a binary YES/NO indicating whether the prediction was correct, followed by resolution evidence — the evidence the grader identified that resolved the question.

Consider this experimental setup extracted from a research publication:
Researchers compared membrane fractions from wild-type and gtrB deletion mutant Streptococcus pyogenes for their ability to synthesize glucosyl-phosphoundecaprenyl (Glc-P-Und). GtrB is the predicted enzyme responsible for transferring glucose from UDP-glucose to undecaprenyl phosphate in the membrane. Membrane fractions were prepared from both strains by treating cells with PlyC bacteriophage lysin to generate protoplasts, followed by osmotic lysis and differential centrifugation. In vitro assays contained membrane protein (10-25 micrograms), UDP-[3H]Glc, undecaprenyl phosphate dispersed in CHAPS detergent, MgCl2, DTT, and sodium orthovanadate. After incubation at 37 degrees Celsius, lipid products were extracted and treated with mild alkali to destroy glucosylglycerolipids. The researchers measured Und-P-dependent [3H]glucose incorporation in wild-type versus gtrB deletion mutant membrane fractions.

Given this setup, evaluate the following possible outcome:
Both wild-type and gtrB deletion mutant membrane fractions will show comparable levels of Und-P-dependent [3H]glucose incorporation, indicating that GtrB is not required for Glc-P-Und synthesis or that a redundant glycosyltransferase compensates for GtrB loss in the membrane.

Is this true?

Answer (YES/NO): NO